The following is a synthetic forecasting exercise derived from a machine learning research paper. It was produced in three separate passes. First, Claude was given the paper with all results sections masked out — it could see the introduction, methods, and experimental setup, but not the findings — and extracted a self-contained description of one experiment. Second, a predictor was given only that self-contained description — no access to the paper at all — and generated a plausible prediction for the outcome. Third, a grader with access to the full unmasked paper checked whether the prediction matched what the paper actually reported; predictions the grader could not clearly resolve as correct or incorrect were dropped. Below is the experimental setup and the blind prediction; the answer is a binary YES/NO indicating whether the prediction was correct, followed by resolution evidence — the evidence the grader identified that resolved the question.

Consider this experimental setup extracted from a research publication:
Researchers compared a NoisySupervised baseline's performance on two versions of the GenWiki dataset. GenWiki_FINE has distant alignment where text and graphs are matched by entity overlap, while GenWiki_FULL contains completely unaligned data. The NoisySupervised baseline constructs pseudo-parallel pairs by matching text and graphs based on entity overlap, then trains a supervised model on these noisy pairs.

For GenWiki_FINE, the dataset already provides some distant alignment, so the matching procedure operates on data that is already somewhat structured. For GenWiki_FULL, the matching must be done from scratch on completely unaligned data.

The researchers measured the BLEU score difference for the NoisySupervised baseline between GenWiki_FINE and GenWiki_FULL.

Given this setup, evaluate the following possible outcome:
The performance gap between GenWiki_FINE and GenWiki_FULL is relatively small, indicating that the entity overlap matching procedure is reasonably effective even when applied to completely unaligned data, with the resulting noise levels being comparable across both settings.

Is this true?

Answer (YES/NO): NO